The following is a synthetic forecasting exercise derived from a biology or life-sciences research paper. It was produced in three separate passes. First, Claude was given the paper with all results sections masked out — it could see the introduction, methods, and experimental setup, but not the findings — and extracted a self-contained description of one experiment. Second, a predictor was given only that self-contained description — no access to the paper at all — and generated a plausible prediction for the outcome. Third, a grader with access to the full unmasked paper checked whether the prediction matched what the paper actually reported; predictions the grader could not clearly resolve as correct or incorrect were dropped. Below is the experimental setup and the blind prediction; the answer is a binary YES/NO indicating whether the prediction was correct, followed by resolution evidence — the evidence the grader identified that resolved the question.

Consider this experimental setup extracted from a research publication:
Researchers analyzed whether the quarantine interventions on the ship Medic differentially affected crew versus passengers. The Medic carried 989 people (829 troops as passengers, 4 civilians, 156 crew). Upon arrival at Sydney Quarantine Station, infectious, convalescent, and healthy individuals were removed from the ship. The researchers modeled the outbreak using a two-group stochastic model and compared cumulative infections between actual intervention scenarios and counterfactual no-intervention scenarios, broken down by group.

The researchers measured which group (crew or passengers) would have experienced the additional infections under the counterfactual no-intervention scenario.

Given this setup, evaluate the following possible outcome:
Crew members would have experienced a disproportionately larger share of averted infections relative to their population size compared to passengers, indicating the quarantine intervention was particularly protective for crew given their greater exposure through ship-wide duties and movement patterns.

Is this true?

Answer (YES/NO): NO